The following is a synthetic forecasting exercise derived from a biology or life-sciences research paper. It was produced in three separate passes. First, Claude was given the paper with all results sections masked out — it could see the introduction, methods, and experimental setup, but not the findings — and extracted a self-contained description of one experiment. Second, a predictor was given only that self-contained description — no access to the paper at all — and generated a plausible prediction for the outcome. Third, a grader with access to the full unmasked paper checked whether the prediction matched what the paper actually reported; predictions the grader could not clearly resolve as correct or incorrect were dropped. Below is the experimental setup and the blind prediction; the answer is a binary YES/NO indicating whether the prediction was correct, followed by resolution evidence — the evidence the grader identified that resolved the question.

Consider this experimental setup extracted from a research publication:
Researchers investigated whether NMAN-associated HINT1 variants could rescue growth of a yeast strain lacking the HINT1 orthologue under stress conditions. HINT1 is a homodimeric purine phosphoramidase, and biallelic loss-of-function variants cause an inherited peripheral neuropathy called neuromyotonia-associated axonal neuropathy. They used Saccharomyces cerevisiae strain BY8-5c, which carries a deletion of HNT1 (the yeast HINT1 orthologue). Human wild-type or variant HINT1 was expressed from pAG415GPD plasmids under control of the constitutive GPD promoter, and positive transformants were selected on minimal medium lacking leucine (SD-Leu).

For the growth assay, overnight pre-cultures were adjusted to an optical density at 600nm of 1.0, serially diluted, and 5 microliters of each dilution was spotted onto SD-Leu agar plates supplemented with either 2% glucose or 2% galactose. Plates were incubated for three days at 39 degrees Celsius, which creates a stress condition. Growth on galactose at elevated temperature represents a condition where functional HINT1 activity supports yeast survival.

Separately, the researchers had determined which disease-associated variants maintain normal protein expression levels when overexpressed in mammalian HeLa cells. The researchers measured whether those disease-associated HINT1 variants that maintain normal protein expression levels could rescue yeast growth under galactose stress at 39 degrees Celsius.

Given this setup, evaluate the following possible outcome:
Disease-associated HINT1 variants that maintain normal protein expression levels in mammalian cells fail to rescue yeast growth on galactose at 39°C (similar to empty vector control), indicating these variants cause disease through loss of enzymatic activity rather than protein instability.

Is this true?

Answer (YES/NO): NO